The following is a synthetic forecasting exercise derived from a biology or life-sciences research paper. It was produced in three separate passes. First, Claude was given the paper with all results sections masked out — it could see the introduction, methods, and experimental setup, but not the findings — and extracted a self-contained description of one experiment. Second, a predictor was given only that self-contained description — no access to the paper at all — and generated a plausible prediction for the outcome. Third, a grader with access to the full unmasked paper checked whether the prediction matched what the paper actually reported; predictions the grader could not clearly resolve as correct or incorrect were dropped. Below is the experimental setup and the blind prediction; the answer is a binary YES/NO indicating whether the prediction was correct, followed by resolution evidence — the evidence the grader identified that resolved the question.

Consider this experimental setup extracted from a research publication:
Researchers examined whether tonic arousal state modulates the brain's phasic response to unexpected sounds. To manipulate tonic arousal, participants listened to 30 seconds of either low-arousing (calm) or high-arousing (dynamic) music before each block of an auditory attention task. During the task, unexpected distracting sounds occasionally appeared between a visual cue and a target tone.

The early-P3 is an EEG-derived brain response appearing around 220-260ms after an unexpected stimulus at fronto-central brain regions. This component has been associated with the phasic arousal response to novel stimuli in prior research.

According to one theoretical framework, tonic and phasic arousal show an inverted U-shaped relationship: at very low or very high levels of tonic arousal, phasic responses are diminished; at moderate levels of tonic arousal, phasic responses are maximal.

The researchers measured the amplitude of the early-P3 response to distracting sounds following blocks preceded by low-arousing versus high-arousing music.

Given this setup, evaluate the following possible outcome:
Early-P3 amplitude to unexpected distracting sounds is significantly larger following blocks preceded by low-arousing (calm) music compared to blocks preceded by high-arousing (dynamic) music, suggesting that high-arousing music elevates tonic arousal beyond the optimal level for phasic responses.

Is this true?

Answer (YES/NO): NO